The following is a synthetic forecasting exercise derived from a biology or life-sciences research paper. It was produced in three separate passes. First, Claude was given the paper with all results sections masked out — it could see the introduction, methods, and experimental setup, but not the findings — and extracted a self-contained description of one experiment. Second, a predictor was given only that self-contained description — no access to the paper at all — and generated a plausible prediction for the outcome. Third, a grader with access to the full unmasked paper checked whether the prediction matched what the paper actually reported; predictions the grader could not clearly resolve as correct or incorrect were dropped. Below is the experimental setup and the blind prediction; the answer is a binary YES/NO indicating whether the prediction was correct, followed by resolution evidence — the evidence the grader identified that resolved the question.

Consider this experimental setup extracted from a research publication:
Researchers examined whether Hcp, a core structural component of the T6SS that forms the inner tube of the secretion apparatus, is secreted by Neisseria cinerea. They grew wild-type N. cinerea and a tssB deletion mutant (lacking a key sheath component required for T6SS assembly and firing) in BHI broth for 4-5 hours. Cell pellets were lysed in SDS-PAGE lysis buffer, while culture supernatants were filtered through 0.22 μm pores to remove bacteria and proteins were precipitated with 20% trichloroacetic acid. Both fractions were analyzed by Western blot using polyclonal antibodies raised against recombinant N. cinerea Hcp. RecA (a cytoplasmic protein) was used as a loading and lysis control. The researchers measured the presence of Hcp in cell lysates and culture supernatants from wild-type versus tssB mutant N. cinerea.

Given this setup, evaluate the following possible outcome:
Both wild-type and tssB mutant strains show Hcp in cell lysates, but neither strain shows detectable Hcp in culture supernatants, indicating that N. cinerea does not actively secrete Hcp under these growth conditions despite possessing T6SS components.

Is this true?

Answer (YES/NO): NO